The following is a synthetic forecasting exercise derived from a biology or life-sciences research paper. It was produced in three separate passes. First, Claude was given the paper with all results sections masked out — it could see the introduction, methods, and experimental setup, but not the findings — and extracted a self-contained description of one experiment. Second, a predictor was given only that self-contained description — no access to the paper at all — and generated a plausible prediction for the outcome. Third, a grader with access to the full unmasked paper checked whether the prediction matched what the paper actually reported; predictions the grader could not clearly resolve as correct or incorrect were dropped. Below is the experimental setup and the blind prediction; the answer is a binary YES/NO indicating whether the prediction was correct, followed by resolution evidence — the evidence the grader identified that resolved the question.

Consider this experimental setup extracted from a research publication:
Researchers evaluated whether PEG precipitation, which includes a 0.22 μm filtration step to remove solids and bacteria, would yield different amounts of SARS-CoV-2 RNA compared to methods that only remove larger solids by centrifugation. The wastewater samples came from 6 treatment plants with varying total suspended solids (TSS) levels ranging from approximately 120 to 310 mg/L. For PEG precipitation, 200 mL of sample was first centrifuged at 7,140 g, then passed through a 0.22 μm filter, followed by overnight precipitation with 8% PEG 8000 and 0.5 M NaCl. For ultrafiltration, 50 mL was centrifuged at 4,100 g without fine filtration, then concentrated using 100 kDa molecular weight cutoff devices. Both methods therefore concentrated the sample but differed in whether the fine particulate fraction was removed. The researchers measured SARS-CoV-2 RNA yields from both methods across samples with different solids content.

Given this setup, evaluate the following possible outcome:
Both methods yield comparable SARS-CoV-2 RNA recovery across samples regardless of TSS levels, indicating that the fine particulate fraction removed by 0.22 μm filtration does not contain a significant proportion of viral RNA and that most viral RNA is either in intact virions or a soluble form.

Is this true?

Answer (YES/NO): NO